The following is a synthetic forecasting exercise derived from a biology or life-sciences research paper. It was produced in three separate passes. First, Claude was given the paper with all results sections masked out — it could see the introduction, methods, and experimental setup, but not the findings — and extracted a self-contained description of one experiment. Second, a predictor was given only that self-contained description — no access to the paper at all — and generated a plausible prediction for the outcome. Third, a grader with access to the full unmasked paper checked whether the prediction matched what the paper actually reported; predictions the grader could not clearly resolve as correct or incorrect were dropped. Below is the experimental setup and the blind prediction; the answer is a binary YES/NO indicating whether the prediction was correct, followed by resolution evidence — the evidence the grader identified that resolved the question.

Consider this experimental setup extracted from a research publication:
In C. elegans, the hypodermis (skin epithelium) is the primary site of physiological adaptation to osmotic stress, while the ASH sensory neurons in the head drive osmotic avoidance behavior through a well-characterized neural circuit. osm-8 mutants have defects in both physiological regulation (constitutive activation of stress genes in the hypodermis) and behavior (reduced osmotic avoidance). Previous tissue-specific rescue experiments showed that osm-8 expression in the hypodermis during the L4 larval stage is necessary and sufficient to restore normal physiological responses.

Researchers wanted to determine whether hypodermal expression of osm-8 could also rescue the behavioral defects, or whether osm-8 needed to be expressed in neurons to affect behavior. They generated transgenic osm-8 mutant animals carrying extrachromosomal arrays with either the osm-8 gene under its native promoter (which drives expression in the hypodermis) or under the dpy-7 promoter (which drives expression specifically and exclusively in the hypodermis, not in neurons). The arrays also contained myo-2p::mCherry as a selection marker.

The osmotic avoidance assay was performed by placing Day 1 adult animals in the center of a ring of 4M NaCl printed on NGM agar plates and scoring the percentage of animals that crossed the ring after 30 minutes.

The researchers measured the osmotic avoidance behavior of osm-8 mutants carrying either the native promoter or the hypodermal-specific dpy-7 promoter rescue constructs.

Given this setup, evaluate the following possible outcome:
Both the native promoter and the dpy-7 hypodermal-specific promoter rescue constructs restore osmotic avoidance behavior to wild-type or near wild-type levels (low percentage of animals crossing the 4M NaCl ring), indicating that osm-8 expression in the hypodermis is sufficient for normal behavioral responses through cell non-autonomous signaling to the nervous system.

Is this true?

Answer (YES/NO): YES